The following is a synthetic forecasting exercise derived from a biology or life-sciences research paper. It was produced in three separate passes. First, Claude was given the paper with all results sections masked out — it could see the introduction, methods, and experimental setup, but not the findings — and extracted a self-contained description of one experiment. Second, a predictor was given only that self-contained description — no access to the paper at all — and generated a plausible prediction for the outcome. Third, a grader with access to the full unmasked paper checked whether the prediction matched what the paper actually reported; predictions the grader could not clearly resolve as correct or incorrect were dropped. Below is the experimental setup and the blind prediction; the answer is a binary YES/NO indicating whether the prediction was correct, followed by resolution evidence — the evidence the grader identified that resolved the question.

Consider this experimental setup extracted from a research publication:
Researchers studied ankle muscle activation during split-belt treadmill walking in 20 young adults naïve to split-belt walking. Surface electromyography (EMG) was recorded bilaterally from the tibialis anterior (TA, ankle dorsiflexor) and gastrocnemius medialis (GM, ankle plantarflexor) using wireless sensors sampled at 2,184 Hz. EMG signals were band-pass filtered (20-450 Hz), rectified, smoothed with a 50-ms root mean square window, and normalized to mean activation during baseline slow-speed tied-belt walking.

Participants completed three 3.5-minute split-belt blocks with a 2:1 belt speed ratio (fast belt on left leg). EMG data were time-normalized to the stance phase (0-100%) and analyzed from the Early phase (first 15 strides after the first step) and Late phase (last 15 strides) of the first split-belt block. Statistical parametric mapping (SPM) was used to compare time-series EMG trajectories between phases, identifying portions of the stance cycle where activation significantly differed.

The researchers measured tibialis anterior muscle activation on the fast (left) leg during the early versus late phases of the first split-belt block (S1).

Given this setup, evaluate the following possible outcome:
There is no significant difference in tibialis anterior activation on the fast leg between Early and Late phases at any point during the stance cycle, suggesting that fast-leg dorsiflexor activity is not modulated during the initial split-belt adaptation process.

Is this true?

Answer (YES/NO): NO